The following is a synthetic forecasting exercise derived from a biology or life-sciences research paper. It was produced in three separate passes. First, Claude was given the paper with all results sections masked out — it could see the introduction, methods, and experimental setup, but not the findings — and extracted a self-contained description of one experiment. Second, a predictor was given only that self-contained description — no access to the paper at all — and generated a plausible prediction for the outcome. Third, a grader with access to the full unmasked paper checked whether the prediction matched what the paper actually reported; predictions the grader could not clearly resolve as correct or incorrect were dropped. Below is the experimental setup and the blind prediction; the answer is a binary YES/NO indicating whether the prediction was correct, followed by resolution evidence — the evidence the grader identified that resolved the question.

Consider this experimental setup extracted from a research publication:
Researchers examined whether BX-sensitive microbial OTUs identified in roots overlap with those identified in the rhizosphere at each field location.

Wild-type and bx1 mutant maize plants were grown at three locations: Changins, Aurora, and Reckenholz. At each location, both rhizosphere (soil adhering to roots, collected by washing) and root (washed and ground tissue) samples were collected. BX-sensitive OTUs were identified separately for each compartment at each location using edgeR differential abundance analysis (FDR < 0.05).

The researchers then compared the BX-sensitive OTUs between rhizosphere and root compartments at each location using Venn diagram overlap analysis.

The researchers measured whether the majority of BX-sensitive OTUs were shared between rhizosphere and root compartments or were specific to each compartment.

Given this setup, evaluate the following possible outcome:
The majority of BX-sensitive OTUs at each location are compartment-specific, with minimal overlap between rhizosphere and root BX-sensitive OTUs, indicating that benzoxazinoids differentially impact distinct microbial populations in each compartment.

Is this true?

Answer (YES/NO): YES